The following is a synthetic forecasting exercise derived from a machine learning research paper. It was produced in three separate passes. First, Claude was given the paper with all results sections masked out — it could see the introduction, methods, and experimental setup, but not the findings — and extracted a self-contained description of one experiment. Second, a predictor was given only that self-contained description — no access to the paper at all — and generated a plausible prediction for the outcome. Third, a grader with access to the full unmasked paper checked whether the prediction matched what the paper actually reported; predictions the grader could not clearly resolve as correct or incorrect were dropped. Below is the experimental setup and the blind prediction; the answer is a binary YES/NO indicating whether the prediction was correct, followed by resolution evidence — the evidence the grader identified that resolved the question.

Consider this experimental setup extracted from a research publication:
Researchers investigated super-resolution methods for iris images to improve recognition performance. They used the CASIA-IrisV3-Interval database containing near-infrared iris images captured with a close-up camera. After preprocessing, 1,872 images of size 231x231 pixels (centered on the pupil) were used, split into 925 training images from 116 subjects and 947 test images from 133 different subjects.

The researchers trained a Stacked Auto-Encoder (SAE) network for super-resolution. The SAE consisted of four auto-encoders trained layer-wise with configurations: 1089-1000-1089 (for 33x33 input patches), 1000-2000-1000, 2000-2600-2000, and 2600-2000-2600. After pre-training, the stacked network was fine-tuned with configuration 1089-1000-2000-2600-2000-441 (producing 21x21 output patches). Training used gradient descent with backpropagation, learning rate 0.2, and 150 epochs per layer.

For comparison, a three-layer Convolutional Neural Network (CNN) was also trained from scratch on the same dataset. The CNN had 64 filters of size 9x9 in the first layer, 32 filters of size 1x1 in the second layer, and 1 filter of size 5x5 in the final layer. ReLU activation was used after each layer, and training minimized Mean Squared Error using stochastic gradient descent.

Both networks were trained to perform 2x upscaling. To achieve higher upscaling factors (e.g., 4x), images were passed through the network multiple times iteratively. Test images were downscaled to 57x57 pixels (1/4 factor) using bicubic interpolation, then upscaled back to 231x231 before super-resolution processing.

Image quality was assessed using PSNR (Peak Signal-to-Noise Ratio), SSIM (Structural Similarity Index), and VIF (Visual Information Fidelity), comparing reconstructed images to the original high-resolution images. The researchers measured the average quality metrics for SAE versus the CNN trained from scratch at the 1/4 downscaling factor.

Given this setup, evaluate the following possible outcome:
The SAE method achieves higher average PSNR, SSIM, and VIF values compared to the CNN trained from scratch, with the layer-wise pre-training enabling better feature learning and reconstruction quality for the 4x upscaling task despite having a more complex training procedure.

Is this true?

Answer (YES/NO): NO